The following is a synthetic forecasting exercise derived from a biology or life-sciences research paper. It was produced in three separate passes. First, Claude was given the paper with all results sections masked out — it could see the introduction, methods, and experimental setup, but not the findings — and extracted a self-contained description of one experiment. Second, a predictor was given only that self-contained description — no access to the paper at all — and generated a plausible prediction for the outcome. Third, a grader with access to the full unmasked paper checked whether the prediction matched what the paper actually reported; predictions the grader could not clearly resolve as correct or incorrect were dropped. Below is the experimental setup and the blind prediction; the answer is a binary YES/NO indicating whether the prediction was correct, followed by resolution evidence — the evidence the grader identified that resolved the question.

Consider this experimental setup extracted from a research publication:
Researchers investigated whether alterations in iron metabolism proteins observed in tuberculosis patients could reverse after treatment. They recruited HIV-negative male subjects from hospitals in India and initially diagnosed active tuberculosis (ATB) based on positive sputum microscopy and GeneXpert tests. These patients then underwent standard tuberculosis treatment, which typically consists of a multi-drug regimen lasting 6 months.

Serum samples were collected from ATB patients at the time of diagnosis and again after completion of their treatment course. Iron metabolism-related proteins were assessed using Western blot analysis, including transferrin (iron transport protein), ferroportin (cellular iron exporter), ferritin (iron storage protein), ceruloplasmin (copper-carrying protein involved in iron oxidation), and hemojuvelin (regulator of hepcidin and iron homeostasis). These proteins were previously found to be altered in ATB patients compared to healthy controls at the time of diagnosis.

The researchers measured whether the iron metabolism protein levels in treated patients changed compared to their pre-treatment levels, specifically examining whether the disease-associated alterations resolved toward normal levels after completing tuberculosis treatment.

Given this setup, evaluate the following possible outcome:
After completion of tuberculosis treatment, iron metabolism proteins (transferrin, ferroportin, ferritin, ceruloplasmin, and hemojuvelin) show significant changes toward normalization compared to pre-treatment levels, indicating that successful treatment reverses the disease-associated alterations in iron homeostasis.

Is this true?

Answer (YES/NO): YES